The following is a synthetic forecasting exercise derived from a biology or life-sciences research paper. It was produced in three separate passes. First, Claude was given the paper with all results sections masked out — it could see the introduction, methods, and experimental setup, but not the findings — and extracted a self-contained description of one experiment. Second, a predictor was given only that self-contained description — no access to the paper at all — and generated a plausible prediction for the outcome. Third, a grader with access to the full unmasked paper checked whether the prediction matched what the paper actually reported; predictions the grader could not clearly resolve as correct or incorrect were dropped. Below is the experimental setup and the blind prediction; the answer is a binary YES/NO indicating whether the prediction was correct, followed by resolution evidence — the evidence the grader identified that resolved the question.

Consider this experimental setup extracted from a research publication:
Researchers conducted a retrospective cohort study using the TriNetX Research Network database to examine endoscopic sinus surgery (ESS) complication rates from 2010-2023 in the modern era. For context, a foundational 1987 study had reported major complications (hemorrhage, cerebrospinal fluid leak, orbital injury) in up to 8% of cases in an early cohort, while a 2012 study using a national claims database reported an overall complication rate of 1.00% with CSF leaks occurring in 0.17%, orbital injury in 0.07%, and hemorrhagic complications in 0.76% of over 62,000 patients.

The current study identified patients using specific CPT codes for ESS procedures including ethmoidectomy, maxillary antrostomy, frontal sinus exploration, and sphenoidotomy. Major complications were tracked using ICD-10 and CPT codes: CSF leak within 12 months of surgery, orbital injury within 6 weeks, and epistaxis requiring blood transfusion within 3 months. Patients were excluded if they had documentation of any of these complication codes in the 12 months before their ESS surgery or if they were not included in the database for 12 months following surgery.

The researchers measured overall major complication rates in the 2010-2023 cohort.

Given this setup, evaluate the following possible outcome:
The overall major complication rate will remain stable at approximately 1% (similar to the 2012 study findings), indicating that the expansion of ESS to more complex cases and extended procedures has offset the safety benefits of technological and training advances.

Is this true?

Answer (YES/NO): NO